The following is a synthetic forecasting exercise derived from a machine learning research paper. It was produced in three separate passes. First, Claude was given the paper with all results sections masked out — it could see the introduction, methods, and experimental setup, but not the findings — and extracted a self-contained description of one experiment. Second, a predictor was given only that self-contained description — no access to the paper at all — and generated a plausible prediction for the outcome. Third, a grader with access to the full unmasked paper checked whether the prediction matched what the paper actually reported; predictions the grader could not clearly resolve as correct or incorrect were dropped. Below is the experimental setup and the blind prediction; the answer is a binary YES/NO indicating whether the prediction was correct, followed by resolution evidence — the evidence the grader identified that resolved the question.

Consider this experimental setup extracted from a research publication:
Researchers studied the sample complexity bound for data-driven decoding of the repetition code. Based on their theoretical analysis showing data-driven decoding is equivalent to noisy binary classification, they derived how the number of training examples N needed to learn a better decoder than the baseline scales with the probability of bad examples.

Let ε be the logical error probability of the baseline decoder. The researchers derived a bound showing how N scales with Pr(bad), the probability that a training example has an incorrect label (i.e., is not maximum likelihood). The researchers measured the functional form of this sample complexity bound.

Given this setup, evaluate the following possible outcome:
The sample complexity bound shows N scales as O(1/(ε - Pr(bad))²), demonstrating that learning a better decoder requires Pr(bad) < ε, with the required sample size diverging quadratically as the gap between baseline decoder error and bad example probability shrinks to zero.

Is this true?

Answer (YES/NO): NO